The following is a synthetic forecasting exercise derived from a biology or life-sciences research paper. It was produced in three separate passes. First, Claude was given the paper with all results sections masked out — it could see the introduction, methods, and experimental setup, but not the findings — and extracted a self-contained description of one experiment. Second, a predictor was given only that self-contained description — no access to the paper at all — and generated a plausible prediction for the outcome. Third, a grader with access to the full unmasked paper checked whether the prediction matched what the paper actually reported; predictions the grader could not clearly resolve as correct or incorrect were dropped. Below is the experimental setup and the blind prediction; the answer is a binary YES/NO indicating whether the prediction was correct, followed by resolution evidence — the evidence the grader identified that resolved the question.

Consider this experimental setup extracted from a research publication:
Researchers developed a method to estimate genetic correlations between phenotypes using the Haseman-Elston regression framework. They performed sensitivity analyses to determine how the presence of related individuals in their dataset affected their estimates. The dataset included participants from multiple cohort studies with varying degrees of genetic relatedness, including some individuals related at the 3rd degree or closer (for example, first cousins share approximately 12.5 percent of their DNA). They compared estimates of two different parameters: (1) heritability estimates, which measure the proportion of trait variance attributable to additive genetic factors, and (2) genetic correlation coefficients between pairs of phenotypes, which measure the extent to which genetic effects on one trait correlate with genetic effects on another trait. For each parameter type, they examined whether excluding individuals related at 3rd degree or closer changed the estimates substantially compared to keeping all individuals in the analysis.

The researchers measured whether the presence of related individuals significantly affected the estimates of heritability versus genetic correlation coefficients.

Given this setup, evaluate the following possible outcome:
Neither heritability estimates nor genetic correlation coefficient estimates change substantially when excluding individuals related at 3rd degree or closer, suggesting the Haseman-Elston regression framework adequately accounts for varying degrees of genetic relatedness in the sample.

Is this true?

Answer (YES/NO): NO